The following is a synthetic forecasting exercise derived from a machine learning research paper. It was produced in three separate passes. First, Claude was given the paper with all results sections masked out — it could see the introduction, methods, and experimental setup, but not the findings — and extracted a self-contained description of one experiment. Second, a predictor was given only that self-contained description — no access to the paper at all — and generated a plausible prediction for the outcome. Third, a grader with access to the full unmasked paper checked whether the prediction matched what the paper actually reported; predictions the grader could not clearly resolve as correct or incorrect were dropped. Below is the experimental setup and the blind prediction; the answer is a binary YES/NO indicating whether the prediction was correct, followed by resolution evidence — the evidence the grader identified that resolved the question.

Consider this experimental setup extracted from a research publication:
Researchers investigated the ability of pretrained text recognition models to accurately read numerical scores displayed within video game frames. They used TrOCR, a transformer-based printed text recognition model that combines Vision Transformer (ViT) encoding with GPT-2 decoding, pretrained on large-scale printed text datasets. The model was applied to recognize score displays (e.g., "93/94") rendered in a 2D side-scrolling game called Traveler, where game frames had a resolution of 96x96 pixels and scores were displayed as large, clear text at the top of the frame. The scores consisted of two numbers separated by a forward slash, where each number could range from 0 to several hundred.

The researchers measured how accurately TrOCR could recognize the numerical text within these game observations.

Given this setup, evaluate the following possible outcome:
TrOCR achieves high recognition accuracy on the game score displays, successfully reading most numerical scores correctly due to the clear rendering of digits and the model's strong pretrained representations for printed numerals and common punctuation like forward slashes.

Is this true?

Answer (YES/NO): YES